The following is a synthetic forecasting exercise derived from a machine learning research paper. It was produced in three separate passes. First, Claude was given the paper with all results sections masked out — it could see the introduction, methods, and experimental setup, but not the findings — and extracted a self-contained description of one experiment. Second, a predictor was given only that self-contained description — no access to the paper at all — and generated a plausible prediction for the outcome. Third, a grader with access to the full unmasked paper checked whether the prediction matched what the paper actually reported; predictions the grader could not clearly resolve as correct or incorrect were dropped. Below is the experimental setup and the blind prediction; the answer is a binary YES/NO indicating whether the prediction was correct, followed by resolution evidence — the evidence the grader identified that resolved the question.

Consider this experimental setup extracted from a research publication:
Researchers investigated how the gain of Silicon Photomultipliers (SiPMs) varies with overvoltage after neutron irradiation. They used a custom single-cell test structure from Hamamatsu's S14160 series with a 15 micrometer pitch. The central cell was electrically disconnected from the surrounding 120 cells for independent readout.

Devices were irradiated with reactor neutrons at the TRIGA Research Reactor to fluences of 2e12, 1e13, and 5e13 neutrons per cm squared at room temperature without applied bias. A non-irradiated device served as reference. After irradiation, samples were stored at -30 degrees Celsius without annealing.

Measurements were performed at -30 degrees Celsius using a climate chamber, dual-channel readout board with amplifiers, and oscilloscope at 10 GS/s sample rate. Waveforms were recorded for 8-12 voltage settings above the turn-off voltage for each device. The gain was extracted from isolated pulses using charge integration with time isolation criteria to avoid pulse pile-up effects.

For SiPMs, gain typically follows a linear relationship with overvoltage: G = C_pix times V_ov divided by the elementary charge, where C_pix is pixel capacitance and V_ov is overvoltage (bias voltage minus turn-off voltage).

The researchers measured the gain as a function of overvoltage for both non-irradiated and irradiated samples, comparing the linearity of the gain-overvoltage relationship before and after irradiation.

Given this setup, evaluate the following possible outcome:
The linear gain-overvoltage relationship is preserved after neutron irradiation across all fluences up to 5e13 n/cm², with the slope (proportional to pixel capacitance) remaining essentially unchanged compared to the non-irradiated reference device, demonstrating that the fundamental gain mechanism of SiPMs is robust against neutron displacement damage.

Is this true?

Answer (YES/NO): NO